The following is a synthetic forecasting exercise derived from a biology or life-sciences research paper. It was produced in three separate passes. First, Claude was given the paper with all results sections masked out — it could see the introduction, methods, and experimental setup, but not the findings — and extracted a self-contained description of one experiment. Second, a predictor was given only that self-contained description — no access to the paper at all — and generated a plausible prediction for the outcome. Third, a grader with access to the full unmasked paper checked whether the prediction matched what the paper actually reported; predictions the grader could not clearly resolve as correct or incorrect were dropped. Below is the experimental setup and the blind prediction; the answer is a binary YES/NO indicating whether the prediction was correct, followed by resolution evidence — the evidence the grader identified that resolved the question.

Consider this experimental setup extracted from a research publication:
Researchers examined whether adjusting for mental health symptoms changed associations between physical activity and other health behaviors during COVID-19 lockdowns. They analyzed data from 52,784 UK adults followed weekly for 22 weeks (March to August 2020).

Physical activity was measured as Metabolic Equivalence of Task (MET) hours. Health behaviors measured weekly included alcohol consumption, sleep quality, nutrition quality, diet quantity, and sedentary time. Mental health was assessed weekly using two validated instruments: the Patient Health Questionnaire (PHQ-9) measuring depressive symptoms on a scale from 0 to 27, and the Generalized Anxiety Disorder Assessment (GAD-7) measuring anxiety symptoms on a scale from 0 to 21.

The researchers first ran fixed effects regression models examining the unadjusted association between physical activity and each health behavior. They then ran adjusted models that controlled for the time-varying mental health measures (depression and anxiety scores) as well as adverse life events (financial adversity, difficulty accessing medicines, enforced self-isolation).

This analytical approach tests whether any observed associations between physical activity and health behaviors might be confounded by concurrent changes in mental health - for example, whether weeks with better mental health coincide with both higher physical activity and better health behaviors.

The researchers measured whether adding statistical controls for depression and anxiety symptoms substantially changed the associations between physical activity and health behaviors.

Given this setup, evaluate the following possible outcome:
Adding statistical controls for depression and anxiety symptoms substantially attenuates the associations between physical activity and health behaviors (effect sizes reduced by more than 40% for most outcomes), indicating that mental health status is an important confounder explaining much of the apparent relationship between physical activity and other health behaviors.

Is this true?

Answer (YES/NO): NO